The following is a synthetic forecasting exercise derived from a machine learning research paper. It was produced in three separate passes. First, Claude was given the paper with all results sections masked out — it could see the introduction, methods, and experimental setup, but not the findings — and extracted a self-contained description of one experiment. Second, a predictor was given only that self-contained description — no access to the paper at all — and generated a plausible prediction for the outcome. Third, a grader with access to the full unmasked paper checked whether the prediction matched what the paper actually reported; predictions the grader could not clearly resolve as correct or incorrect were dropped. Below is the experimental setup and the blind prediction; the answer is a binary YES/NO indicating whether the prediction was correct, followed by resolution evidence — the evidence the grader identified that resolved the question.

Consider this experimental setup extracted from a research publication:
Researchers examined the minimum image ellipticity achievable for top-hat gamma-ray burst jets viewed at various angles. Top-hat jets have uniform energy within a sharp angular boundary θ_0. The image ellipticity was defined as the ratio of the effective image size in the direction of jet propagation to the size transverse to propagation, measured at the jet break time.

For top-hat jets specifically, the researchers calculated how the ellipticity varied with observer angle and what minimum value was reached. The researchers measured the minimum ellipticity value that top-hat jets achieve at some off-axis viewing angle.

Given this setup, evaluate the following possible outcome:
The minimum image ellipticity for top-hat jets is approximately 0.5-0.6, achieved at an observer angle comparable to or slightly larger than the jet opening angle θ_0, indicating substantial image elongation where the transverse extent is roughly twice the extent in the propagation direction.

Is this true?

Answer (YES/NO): NO